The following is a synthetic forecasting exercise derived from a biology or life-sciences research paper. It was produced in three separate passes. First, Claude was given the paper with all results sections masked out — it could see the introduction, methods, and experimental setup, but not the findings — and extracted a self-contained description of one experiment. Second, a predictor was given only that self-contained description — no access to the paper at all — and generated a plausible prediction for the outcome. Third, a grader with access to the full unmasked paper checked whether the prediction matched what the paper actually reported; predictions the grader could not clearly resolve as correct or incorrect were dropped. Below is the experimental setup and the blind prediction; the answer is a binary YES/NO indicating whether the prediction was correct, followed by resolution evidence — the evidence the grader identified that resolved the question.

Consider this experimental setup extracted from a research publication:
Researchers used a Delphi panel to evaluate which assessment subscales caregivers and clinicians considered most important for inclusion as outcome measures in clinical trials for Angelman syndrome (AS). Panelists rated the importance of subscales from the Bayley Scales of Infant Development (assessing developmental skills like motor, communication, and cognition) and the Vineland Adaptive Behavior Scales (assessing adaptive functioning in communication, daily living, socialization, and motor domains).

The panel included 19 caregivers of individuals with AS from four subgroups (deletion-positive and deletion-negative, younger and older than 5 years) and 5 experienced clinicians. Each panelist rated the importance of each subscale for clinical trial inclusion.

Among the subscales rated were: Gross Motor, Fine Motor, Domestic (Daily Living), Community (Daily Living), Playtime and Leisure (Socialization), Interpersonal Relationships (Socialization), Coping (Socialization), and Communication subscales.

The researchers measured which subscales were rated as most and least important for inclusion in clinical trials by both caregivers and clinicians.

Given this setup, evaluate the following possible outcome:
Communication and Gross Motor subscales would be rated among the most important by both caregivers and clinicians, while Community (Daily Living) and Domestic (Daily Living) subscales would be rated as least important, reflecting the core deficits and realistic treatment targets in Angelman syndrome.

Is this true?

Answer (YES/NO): NO